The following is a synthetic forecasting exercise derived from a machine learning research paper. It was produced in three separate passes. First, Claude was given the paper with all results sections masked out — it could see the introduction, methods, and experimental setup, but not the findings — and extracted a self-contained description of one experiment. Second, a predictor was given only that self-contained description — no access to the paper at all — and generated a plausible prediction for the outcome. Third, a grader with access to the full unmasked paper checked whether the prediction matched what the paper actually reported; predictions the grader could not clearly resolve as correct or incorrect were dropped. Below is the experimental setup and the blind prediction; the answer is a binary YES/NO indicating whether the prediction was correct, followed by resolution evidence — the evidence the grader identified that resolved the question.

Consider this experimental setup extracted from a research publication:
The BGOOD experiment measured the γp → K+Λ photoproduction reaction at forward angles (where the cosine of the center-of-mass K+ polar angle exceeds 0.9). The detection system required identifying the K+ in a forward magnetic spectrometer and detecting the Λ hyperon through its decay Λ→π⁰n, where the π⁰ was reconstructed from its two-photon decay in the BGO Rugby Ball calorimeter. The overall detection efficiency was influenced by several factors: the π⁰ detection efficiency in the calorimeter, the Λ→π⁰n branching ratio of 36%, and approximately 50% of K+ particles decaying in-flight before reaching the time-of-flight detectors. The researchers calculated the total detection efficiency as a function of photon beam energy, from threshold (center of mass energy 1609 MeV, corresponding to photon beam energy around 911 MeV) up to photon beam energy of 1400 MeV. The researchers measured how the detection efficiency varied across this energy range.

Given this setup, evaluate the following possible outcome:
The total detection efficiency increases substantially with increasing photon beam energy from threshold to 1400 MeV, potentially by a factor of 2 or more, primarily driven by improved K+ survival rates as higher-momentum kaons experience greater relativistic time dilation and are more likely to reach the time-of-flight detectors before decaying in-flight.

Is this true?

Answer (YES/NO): YES